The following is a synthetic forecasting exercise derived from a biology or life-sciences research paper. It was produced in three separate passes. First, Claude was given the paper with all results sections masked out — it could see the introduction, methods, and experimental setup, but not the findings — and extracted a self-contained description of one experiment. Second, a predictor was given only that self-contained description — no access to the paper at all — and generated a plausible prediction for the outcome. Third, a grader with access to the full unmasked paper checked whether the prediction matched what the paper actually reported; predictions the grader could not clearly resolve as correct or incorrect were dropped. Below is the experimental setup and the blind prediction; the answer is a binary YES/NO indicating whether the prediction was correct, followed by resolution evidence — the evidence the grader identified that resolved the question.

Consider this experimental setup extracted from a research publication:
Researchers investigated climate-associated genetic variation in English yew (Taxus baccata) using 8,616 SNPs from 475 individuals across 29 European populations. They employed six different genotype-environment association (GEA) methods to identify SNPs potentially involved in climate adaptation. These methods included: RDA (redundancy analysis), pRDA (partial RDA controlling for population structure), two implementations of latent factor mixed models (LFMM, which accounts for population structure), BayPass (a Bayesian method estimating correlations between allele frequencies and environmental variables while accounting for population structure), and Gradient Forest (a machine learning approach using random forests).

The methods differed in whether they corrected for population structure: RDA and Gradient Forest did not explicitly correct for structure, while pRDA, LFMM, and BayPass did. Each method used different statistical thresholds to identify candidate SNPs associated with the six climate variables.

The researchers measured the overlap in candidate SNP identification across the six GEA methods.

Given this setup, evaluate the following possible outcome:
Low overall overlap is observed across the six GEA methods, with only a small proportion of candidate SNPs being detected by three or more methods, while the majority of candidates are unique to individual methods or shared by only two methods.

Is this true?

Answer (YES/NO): YES